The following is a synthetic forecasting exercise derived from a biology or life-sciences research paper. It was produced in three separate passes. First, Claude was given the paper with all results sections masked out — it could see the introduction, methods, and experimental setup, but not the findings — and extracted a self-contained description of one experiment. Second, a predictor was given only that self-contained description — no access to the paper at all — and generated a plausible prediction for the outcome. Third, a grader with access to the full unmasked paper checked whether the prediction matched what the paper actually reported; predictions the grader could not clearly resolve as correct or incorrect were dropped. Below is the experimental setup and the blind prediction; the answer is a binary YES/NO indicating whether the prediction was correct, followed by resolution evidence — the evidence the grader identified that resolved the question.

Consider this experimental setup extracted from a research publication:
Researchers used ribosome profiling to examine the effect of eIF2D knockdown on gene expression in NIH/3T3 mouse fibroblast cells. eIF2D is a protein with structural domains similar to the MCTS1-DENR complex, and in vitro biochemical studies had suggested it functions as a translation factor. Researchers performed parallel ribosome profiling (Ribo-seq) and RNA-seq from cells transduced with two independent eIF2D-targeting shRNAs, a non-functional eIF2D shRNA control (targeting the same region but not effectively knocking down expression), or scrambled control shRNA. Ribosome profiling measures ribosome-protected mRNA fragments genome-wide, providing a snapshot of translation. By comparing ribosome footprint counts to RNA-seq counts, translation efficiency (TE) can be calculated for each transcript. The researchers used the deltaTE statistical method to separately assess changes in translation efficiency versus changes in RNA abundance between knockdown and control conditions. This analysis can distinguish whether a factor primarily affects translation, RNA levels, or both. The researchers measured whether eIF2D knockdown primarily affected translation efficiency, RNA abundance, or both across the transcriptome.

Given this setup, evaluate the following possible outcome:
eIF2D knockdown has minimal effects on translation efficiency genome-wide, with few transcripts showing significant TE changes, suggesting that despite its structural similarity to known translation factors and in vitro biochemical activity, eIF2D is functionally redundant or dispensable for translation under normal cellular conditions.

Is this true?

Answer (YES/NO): YES